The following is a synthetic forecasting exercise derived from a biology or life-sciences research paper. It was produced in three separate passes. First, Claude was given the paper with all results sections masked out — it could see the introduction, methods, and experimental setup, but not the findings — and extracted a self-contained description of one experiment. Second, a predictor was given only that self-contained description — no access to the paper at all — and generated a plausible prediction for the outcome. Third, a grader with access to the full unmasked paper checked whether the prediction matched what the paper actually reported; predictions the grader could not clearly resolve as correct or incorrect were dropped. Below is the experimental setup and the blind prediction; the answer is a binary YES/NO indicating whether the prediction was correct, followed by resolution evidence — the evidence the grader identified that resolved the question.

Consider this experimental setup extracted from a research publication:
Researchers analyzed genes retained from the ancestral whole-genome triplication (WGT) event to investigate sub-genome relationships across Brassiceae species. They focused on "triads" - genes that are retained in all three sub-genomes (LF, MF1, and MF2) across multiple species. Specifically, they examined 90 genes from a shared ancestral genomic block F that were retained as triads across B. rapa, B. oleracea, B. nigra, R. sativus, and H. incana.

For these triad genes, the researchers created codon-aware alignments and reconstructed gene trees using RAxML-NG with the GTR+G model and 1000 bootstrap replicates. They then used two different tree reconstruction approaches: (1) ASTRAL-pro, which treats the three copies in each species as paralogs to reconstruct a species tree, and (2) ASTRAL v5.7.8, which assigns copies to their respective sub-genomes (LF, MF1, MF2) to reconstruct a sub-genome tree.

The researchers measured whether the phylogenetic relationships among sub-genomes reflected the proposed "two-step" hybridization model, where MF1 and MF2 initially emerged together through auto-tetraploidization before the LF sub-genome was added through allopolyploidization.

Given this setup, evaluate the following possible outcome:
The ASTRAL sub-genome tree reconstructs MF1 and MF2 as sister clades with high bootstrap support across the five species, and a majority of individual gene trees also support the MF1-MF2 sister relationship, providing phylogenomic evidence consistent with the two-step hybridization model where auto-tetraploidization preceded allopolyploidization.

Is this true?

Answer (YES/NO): NO